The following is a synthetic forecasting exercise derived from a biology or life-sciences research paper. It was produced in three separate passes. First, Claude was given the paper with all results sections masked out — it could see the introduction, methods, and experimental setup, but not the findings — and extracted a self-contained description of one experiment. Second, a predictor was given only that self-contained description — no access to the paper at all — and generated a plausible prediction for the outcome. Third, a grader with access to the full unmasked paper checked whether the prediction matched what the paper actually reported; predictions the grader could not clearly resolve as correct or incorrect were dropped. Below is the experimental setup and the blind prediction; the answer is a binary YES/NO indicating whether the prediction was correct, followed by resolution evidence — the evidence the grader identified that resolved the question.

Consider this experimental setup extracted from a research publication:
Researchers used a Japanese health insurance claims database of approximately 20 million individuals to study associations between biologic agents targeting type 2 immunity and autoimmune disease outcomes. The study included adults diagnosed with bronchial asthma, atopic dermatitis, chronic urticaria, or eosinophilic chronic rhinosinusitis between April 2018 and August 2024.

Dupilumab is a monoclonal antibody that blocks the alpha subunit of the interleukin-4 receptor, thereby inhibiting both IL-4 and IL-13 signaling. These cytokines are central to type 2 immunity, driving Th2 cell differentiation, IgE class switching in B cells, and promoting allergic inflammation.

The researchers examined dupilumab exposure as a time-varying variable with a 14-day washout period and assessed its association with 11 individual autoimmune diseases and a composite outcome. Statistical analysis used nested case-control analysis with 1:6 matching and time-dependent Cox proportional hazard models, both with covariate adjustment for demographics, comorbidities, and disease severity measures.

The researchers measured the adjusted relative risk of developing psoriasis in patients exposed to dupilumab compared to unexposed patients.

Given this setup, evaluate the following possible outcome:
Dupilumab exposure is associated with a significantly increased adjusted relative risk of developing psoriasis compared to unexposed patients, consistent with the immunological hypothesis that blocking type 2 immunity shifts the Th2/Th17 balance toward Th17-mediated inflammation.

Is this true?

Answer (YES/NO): NO